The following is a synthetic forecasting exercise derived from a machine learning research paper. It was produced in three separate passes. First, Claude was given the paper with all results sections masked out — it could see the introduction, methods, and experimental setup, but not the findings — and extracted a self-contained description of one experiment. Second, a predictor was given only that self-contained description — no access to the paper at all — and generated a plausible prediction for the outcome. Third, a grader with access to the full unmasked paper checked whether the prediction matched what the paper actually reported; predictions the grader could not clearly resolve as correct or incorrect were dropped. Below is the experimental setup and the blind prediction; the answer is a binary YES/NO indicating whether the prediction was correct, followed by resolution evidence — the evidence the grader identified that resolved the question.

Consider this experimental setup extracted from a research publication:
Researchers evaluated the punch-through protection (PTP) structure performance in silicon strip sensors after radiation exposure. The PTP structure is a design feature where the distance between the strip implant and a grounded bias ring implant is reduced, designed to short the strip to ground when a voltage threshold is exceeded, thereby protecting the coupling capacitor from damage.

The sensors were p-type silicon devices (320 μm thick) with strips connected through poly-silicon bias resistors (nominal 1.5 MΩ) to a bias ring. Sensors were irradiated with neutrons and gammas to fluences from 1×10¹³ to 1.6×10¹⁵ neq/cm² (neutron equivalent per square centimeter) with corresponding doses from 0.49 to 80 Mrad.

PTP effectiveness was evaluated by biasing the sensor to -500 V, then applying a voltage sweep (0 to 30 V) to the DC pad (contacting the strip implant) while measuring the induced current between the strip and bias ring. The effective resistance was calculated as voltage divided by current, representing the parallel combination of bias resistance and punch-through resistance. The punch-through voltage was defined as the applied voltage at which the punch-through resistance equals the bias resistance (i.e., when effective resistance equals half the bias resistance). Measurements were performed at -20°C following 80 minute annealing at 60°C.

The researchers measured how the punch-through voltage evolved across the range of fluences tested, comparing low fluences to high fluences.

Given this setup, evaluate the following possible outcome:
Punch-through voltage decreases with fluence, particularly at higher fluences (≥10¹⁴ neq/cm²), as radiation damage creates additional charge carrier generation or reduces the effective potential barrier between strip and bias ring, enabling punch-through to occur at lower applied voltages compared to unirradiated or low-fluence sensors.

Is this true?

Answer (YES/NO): NO